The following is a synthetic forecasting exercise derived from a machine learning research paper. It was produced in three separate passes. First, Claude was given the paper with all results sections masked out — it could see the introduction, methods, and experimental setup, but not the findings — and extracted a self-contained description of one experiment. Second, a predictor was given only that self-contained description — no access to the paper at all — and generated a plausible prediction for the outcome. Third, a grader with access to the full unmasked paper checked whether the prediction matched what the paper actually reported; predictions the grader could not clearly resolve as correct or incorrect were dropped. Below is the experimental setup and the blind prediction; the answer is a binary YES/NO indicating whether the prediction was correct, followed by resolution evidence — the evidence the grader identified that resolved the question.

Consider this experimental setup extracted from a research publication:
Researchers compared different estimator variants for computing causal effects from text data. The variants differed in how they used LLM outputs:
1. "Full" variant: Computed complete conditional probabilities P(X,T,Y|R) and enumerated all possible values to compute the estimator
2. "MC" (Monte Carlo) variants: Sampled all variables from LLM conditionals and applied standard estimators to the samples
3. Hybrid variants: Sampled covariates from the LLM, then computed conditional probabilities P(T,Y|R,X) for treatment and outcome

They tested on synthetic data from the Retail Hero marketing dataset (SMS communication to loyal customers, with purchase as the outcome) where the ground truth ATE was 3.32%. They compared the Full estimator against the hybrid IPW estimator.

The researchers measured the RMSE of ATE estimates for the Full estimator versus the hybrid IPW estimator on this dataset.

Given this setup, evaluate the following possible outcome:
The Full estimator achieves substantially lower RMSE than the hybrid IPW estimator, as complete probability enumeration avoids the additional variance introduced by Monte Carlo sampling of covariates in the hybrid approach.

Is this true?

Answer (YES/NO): NO